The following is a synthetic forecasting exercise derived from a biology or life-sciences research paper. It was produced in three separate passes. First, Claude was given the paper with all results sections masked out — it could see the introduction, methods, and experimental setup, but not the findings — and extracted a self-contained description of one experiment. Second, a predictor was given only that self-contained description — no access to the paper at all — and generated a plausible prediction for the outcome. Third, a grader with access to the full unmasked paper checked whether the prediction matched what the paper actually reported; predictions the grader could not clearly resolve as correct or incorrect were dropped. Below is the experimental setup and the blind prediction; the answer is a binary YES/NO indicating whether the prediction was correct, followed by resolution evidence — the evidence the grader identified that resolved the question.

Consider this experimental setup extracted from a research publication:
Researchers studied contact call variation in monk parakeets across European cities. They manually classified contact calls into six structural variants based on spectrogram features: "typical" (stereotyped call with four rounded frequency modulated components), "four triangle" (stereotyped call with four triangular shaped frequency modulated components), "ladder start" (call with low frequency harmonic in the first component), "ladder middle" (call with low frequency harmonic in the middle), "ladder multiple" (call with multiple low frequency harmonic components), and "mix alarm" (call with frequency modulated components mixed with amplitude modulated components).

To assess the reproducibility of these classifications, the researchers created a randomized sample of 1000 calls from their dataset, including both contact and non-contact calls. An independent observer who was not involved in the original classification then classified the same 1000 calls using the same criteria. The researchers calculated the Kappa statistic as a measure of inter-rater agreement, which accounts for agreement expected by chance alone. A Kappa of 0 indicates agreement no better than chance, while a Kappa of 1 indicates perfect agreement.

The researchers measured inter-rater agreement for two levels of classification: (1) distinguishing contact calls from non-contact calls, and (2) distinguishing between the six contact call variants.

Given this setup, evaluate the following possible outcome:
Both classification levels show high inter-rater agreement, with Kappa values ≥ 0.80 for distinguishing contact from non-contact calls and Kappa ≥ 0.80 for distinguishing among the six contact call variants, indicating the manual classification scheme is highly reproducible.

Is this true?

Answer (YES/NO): NO